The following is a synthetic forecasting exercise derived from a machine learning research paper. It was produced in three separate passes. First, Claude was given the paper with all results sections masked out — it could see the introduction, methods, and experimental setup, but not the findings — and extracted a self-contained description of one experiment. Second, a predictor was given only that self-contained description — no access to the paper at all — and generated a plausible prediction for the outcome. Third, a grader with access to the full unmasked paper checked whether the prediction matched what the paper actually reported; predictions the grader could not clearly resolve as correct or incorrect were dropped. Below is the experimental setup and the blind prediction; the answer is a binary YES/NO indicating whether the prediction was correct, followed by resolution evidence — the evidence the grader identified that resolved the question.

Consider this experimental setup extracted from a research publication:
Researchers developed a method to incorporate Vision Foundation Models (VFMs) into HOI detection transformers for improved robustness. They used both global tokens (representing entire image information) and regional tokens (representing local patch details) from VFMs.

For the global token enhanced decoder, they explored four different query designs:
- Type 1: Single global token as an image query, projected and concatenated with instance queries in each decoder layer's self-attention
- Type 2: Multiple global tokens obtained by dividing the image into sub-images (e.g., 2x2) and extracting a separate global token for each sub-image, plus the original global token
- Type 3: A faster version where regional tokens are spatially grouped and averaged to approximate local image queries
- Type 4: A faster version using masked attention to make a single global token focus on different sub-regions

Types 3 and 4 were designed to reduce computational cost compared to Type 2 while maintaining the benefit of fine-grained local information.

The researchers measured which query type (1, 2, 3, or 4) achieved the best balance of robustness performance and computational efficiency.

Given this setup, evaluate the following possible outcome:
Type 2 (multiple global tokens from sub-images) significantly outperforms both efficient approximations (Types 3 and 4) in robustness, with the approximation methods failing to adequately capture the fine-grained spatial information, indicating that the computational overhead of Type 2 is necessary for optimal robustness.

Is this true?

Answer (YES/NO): NO